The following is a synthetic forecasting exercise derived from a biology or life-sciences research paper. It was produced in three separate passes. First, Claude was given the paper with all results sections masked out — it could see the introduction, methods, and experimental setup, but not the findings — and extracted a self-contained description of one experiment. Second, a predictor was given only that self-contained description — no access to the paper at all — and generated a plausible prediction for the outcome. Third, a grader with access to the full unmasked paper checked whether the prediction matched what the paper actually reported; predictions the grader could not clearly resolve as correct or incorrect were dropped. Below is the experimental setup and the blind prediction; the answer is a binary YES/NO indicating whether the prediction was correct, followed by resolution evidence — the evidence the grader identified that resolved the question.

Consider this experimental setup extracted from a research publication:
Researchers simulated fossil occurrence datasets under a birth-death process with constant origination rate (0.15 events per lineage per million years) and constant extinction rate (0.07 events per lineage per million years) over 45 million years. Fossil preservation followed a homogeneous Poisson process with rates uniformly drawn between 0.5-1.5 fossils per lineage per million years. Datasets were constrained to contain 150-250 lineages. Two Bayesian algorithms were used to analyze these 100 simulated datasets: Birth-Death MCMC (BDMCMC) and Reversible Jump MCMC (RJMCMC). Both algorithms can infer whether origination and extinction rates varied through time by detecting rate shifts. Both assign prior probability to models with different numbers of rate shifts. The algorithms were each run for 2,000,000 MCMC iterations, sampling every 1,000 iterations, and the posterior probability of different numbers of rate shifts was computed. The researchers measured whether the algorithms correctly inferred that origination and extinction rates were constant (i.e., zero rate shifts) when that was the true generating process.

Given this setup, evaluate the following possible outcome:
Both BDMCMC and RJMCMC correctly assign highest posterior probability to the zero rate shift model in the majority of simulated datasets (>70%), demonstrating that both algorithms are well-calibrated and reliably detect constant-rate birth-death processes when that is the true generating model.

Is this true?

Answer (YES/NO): YES